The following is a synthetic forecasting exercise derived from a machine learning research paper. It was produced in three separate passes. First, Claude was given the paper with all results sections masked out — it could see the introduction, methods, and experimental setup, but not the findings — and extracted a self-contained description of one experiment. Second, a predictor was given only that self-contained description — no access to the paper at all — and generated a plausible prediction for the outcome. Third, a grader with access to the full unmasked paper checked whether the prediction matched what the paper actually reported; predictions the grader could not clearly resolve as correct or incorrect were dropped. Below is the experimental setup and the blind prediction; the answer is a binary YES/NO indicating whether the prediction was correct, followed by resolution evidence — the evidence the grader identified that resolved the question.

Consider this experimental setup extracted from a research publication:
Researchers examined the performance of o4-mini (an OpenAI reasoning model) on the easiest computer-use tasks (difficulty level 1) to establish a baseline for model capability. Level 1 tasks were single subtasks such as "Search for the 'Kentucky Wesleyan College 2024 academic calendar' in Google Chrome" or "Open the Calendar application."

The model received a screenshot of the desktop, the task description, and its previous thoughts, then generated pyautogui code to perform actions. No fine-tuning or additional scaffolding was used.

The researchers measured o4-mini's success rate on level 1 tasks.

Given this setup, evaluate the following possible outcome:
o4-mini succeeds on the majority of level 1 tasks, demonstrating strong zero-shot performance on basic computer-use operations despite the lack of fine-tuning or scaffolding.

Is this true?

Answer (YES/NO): NO